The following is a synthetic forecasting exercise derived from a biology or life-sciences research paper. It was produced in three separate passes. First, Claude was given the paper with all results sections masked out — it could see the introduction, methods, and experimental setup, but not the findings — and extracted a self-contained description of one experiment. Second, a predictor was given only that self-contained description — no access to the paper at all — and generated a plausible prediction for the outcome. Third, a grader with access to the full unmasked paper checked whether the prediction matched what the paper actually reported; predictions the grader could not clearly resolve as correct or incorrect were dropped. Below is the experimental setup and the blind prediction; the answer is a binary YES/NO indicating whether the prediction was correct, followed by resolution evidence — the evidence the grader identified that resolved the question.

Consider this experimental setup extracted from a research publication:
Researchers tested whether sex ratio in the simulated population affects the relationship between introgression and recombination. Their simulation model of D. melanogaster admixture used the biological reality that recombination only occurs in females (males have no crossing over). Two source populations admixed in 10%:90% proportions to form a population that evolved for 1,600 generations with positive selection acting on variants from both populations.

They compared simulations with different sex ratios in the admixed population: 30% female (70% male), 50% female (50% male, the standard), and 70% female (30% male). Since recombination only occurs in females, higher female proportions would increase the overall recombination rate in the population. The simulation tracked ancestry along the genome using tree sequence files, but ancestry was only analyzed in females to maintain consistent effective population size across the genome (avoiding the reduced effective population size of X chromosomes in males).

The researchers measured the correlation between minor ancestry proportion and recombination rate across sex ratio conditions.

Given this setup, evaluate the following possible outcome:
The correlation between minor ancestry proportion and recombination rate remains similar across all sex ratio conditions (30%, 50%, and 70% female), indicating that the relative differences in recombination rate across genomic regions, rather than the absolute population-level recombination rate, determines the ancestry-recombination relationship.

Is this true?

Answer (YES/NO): YES